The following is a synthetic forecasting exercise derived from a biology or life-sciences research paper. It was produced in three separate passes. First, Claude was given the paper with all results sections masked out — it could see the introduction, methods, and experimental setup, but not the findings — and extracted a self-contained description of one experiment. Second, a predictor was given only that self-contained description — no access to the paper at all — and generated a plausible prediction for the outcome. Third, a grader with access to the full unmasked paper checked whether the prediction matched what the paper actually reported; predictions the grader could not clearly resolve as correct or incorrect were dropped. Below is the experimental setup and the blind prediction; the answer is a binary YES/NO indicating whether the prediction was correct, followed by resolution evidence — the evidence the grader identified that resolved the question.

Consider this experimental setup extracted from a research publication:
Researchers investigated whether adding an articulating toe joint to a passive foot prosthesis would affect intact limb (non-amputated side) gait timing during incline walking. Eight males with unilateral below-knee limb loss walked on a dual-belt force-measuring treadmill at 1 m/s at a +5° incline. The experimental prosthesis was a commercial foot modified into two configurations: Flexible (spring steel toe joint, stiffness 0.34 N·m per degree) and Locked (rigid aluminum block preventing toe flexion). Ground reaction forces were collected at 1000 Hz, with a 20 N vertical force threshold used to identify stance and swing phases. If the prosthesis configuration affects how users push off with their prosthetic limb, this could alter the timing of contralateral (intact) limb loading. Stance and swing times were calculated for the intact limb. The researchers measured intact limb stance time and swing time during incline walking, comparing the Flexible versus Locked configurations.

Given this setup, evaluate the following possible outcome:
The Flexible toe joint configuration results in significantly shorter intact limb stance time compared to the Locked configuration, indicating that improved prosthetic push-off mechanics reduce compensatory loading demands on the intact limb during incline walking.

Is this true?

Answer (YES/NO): NO